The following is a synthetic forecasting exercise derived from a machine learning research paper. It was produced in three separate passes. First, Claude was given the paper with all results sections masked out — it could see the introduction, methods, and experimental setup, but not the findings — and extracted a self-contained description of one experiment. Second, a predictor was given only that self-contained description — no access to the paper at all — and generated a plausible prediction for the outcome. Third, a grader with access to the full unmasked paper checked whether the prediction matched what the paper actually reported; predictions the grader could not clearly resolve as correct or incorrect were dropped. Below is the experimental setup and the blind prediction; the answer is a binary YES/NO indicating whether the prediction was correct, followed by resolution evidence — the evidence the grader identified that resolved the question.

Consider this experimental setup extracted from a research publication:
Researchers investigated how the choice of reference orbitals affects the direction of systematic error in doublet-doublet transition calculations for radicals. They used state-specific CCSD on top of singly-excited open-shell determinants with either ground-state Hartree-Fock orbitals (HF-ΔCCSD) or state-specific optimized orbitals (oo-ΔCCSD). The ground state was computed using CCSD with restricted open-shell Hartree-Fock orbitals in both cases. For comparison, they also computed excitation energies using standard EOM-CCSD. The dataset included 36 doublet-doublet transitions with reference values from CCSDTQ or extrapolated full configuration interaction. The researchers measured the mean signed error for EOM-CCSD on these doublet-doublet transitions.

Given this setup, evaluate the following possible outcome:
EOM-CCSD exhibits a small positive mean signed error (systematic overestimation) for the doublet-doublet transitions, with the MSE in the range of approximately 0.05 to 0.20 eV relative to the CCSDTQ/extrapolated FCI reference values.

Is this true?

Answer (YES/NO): YES